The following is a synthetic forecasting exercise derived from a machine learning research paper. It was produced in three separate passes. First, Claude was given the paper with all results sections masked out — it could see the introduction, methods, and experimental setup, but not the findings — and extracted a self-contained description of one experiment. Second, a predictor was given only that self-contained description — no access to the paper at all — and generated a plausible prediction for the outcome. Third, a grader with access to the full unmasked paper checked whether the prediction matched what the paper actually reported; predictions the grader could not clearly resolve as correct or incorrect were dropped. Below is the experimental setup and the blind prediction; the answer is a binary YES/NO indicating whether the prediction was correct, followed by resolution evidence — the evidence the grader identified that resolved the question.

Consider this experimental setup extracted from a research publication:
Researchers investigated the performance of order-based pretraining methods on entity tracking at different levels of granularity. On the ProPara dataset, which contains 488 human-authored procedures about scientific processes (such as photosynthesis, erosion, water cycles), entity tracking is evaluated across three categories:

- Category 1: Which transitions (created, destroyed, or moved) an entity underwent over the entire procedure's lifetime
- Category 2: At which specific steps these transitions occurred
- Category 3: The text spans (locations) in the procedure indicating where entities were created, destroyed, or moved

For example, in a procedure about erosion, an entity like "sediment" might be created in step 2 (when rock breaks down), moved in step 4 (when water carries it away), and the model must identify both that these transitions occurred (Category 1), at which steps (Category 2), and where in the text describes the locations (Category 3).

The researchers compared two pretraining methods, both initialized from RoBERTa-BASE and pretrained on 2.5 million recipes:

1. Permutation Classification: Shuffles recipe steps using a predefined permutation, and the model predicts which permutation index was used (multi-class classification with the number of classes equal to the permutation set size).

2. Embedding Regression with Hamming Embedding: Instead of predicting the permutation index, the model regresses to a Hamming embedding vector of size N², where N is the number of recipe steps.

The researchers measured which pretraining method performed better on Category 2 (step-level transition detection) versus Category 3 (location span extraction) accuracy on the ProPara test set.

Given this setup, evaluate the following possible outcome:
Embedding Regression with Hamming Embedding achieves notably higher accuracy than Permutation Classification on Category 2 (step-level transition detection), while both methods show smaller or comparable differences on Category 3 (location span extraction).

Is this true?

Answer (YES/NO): NO